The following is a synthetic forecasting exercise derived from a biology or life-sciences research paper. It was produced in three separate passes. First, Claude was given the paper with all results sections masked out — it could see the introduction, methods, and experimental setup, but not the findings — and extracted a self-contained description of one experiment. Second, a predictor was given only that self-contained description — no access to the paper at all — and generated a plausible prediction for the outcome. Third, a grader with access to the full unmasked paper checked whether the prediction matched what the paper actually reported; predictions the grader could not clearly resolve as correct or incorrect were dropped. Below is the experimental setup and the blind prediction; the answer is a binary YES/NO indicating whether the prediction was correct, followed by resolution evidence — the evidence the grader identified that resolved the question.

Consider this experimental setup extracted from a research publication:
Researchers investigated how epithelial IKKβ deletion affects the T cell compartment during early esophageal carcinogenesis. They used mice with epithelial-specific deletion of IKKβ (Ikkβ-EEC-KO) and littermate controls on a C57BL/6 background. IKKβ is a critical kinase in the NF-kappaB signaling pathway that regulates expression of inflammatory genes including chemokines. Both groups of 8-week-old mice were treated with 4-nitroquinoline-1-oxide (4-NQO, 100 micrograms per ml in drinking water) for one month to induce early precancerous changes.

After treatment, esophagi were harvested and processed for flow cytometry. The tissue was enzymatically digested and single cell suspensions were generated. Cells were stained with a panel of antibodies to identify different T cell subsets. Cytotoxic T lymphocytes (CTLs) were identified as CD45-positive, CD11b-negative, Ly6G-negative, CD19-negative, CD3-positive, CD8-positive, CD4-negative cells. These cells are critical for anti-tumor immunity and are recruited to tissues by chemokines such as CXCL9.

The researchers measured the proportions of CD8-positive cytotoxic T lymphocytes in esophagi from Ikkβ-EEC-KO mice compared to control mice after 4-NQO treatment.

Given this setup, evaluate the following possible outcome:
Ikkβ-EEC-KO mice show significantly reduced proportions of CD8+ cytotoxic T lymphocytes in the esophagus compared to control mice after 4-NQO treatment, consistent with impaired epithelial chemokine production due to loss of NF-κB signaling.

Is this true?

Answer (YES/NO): YES